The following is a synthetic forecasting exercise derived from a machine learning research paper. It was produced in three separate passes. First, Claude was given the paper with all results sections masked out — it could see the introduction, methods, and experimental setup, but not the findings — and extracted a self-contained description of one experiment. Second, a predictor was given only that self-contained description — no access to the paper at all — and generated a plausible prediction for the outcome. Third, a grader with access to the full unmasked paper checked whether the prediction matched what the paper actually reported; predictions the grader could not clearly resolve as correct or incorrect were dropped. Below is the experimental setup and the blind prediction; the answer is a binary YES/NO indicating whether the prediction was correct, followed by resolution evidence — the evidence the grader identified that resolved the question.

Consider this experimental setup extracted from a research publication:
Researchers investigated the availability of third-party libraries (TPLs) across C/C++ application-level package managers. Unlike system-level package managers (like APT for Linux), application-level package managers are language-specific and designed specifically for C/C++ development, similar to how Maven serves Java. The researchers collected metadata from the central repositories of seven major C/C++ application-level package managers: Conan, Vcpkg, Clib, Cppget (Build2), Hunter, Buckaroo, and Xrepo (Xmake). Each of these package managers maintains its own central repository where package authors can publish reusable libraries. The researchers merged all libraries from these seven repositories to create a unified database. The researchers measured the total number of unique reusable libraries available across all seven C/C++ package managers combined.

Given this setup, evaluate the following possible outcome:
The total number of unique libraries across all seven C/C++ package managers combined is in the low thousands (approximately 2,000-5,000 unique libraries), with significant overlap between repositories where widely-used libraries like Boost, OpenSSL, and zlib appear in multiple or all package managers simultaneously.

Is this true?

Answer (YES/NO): NO